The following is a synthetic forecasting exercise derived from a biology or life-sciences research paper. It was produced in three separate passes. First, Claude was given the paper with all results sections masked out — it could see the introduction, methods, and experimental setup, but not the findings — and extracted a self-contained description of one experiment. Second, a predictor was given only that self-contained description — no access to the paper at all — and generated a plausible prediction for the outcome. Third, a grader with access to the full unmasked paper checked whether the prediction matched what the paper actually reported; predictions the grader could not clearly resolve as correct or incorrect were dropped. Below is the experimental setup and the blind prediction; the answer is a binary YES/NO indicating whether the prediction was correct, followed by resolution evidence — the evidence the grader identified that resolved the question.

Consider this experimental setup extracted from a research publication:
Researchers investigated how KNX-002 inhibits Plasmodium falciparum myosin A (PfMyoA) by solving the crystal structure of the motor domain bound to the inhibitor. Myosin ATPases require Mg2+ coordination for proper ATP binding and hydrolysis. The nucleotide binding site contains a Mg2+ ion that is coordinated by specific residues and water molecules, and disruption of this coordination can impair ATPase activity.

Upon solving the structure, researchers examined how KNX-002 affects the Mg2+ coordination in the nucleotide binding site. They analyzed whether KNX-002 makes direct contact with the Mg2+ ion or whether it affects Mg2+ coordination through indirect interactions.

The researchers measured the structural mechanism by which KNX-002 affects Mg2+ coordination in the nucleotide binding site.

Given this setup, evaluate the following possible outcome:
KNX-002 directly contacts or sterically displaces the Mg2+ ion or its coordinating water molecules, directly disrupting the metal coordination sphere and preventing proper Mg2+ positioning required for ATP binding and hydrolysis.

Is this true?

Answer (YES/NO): YES